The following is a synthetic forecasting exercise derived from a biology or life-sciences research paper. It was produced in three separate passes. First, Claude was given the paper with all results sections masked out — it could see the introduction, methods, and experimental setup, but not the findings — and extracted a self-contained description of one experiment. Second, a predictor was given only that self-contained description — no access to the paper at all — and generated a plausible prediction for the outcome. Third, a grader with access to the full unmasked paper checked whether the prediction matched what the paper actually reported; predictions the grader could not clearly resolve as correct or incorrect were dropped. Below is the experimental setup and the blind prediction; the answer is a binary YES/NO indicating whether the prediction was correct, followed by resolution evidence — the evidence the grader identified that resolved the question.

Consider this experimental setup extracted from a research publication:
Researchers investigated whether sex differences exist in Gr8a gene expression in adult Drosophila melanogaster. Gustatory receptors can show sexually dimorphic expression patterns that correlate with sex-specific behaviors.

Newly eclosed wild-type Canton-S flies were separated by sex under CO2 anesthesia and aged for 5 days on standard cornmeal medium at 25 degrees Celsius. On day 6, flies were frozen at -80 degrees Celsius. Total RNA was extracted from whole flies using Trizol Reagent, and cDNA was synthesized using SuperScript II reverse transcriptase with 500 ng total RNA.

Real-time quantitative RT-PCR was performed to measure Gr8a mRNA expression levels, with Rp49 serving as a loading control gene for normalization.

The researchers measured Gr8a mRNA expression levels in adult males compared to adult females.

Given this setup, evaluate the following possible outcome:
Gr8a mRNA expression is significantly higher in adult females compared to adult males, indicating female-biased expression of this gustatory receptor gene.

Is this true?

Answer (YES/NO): NO